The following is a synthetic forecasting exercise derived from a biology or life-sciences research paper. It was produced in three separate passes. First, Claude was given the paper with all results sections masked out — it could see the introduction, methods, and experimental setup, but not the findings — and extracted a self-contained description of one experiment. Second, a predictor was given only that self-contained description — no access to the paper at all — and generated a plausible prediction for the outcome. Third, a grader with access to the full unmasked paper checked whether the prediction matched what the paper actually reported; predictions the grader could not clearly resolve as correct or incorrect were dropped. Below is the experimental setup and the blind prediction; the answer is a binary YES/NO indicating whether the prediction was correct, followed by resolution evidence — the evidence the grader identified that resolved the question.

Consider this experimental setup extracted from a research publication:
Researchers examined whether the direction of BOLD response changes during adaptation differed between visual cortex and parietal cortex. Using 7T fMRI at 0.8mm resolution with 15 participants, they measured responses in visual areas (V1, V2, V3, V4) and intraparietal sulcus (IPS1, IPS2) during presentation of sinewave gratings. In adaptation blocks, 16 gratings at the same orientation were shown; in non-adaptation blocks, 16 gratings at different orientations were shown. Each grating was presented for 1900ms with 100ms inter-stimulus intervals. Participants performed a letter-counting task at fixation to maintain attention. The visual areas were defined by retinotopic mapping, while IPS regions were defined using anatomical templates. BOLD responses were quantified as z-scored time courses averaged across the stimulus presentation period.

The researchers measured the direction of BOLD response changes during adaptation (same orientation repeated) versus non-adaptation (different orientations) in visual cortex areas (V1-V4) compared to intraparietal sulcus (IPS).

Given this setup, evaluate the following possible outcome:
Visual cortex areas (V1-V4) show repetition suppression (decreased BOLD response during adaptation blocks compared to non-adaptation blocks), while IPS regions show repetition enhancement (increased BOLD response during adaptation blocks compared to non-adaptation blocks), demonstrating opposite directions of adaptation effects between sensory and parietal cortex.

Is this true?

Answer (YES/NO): NO